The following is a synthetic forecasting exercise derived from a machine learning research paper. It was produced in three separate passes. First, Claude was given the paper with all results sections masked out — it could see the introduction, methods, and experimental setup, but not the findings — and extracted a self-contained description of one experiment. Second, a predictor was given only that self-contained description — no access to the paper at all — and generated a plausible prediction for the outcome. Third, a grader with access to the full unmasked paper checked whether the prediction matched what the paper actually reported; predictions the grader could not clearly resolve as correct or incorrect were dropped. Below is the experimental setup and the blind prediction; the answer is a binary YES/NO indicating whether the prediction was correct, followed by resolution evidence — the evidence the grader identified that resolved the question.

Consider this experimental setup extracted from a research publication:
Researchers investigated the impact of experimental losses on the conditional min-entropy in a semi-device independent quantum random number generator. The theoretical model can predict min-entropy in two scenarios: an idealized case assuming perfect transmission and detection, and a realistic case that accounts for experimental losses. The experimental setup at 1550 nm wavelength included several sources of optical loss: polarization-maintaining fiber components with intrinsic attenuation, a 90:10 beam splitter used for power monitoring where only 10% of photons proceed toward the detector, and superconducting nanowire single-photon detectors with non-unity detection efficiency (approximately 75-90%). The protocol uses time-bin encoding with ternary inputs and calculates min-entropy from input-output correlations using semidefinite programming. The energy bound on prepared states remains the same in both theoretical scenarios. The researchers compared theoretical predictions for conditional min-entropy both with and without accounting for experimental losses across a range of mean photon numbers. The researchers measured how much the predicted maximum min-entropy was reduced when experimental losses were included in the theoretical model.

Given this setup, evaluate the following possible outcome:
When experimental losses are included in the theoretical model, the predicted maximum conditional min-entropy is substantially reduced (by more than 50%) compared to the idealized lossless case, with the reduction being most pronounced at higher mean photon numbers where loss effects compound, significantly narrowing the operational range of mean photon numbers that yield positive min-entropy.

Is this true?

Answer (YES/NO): NO